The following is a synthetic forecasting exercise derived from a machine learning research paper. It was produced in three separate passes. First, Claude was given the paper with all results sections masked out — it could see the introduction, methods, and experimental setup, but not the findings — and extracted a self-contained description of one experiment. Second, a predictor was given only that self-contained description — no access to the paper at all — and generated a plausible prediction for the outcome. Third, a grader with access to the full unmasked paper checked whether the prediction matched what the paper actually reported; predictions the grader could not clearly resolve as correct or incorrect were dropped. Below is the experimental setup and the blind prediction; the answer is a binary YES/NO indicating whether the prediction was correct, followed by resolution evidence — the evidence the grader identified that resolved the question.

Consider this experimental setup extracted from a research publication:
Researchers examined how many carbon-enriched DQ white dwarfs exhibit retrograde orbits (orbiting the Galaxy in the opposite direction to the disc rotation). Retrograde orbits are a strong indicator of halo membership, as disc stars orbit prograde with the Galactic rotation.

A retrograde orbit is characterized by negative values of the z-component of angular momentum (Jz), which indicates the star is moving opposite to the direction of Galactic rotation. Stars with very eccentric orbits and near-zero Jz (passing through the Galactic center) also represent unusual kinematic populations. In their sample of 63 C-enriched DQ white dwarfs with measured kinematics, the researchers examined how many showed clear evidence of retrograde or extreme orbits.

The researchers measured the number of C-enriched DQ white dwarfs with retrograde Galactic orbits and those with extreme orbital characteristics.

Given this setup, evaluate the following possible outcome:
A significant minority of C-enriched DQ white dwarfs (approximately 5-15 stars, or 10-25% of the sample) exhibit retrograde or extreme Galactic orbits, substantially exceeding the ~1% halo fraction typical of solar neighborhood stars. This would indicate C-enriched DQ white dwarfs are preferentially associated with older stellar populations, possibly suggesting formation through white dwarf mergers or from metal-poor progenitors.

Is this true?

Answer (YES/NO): NO